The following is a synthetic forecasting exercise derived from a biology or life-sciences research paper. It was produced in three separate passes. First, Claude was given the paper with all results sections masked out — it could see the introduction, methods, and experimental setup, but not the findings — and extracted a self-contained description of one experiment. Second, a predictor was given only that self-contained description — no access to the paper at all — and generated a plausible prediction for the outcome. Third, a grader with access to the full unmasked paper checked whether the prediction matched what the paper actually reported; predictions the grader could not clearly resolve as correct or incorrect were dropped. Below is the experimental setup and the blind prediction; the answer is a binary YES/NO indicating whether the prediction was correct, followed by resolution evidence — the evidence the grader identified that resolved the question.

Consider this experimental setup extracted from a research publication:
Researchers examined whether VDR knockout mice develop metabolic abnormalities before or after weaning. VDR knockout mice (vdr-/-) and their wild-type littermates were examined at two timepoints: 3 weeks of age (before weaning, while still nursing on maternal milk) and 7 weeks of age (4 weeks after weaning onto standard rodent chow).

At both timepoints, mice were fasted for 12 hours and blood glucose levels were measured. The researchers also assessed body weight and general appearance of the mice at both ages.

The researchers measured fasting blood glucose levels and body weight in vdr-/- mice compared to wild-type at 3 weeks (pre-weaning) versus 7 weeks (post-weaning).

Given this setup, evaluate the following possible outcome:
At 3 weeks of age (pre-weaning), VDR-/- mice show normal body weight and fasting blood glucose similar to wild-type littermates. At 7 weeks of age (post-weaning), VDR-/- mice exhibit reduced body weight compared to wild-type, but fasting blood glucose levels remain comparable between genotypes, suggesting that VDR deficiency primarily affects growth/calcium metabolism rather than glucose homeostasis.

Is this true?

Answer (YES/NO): NO